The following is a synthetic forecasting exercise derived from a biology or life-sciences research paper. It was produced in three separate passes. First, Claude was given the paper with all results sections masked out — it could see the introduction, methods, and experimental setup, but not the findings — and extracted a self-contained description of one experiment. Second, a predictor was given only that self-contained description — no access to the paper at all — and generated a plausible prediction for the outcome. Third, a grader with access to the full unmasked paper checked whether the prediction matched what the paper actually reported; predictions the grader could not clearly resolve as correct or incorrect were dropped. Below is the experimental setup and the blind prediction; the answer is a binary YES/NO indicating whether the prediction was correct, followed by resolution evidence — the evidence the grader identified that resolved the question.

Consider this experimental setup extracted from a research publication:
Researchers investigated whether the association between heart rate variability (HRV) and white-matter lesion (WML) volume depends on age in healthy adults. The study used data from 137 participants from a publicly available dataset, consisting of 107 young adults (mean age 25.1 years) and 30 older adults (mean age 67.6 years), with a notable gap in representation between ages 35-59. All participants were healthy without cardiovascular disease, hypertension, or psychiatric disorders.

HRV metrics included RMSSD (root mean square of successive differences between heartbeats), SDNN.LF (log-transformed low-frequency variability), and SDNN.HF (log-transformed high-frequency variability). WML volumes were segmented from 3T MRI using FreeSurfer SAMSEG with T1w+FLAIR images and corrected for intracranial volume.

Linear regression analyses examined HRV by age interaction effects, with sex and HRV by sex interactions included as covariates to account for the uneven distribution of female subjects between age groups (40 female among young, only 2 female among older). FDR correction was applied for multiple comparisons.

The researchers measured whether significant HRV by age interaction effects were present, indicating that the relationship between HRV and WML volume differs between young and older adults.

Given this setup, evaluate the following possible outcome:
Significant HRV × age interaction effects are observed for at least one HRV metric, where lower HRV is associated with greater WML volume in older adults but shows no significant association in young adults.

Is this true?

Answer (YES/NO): NO